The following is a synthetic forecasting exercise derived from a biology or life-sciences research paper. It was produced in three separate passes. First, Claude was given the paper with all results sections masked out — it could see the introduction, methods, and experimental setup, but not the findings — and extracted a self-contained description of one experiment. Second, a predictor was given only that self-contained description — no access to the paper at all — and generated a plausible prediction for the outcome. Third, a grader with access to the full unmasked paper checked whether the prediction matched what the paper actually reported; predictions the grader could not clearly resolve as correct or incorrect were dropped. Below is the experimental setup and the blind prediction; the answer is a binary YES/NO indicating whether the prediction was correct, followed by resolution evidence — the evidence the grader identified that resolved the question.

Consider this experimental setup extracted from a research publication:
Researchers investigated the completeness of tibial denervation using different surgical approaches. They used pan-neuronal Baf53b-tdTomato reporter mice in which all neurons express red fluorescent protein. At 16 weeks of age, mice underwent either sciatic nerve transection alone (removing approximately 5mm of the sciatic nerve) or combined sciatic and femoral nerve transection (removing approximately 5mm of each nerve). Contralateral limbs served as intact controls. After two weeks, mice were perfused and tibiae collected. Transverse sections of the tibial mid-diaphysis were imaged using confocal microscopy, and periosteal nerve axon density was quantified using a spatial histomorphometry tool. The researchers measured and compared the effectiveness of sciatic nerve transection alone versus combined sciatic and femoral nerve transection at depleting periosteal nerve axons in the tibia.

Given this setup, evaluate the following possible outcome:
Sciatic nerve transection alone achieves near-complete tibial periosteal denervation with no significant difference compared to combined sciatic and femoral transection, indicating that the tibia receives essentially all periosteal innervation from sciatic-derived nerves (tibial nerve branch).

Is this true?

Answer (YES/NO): NO